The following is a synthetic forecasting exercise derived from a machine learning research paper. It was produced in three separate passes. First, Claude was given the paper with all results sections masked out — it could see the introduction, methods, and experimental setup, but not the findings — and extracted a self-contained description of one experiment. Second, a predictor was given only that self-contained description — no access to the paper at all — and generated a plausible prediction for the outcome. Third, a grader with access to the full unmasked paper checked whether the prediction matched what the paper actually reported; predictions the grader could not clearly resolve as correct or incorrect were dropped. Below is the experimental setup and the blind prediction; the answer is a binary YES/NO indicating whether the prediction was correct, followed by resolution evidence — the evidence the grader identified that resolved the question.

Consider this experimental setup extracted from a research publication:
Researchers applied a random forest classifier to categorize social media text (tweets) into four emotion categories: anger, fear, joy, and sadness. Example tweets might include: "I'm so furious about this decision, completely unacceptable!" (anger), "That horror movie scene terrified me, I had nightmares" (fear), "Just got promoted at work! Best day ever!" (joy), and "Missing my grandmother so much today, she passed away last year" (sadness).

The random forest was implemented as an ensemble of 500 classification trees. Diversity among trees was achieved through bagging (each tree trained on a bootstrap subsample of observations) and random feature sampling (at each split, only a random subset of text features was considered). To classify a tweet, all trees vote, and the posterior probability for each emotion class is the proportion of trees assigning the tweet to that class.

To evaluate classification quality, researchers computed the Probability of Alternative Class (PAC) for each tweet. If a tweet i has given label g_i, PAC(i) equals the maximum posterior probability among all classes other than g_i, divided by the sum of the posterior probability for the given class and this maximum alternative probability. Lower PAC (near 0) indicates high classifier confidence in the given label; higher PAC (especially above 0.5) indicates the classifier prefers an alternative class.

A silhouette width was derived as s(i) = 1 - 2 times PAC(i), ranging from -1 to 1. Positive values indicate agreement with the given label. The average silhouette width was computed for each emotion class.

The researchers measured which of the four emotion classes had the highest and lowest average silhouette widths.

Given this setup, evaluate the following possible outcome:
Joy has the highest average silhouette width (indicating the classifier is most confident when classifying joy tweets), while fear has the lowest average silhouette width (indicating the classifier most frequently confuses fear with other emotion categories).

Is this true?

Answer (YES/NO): NO